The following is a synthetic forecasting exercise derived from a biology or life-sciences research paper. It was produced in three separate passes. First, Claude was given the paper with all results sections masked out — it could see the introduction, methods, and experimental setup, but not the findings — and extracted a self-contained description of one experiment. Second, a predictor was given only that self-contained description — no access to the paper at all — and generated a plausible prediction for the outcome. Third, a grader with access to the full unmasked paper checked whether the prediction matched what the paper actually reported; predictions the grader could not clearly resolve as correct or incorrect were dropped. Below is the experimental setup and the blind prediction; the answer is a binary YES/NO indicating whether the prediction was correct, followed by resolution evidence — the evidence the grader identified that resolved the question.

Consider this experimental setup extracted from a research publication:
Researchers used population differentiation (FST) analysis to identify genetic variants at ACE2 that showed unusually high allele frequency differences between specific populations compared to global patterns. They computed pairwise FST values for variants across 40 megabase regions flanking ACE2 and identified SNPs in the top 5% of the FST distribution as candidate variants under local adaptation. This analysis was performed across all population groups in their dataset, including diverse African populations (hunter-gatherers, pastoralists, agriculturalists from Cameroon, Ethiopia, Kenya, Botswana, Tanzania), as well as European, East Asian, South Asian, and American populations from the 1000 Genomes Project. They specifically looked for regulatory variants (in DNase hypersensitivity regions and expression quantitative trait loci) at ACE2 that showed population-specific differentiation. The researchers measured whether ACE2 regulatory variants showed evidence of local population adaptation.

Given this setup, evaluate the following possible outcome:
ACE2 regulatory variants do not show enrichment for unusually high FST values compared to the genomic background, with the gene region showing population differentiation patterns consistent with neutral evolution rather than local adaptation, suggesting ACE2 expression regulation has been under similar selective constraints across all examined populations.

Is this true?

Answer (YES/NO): NO